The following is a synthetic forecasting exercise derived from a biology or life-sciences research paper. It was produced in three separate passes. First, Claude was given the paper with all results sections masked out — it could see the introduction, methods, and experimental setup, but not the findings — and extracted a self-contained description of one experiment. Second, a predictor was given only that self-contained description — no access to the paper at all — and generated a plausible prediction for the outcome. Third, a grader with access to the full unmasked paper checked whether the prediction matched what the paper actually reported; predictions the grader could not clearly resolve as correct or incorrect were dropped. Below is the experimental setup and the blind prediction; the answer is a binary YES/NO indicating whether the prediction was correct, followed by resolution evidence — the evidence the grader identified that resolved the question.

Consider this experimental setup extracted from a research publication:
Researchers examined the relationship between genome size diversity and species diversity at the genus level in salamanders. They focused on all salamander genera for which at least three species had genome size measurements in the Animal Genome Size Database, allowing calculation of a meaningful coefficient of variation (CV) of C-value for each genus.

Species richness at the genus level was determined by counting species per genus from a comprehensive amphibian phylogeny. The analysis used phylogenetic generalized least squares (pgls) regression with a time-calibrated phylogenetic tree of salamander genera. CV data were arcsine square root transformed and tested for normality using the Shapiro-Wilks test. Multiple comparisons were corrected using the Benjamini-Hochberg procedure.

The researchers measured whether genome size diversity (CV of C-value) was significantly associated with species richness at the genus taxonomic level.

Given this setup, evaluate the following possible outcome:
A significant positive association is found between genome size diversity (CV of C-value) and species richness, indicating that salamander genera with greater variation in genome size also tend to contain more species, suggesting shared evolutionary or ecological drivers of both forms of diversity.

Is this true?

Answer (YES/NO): YES